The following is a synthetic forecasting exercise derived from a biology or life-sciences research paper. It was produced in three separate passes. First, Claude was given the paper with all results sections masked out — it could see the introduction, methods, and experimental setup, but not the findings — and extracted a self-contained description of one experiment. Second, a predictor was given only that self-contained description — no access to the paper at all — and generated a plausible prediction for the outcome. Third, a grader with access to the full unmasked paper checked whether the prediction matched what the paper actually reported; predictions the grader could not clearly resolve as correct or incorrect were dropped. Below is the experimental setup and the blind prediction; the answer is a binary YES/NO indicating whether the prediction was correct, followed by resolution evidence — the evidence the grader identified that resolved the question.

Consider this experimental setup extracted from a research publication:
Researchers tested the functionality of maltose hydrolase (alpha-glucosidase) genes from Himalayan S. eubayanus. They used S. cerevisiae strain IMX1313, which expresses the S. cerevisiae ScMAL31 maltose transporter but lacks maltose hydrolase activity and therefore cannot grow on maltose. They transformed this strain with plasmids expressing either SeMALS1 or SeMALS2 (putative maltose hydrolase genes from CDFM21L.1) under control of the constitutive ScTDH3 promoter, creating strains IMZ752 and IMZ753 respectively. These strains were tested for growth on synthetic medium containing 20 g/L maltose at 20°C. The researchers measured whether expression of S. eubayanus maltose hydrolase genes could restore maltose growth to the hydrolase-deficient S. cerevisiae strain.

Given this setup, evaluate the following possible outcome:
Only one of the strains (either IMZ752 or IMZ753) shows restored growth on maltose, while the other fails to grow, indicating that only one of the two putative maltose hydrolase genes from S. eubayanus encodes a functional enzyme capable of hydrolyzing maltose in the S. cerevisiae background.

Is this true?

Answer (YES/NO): NO